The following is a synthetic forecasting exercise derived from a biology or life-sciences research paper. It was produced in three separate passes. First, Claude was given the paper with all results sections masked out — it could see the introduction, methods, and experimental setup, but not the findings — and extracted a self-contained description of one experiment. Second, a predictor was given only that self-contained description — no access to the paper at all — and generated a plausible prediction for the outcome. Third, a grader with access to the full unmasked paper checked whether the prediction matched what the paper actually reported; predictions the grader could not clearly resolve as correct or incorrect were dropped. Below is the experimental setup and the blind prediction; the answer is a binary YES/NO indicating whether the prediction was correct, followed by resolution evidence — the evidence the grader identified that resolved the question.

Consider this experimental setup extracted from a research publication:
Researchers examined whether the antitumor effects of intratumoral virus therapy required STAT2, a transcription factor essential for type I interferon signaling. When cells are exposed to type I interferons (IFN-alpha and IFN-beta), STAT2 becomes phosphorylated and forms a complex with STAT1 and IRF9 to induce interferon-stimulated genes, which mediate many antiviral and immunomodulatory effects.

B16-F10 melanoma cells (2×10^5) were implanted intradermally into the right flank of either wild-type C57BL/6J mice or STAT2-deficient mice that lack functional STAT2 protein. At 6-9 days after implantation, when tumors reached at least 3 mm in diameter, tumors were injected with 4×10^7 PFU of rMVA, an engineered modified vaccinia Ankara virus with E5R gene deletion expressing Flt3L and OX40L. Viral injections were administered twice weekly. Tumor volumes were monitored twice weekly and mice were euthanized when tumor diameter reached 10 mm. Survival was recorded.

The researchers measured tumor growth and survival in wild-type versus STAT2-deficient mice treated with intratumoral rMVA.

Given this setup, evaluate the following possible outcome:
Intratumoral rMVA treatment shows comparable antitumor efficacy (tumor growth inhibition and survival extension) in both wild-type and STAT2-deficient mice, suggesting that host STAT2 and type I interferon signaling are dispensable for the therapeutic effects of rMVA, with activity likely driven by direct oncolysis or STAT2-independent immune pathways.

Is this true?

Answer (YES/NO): NO